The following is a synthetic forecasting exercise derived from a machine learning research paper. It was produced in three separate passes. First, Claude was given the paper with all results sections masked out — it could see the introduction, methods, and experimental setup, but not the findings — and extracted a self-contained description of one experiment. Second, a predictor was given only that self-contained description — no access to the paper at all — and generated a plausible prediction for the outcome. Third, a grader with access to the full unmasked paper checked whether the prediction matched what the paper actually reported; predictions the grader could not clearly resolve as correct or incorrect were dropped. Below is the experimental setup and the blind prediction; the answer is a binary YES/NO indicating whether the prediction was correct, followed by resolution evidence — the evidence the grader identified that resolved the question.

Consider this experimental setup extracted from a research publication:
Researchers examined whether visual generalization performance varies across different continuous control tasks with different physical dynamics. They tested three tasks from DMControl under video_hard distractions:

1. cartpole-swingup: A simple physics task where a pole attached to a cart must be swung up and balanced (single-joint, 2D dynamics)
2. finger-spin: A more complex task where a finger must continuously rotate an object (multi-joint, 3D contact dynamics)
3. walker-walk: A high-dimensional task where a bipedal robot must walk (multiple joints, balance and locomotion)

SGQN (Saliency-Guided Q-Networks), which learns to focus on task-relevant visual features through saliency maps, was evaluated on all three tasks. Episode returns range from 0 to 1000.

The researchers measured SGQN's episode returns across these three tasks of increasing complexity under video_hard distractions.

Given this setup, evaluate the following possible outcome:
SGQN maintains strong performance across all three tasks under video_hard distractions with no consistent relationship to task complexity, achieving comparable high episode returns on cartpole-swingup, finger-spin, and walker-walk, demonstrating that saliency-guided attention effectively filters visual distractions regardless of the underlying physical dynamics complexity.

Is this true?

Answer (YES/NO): NO